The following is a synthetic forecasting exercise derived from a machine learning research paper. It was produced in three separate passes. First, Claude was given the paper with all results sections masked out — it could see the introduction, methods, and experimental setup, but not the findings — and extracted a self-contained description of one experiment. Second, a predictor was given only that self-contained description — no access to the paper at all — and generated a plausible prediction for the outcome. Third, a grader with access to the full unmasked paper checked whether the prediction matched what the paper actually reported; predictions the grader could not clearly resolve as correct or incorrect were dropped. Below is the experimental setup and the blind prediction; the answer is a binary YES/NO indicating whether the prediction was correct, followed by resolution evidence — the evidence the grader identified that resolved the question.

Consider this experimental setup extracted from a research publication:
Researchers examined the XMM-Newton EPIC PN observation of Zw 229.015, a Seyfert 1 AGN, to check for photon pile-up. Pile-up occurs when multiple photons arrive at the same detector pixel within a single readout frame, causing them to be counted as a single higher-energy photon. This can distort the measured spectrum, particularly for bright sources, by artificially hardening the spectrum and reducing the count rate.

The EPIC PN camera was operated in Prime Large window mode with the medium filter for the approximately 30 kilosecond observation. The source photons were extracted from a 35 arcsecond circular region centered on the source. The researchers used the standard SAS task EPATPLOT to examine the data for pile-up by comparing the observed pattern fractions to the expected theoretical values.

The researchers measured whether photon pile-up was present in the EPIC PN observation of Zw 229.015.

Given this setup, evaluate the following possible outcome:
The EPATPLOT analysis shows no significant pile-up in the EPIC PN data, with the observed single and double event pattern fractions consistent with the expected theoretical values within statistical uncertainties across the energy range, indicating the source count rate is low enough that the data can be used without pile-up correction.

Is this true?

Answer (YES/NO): YES